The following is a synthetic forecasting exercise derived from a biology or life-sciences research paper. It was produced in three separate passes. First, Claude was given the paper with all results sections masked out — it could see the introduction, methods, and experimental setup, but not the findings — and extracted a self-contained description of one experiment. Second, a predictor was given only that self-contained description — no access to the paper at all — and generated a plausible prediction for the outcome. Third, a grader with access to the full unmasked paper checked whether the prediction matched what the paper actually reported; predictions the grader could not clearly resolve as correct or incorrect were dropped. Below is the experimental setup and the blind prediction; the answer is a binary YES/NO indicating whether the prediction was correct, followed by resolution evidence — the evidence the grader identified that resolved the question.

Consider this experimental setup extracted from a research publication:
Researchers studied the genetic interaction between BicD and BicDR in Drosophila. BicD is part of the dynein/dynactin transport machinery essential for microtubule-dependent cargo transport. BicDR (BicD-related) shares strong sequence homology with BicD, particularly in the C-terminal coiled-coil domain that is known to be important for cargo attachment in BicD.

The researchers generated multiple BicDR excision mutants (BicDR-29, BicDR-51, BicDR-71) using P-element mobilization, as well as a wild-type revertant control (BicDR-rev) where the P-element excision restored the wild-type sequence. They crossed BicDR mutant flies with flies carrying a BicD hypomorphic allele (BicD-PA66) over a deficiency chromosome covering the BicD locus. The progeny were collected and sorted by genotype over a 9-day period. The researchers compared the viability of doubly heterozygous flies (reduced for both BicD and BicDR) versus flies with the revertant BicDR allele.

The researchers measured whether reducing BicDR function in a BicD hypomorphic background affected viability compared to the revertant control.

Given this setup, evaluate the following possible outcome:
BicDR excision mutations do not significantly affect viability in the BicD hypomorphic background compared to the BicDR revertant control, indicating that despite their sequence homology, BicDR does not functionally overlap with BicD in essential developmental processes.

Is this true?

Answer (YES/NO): NO